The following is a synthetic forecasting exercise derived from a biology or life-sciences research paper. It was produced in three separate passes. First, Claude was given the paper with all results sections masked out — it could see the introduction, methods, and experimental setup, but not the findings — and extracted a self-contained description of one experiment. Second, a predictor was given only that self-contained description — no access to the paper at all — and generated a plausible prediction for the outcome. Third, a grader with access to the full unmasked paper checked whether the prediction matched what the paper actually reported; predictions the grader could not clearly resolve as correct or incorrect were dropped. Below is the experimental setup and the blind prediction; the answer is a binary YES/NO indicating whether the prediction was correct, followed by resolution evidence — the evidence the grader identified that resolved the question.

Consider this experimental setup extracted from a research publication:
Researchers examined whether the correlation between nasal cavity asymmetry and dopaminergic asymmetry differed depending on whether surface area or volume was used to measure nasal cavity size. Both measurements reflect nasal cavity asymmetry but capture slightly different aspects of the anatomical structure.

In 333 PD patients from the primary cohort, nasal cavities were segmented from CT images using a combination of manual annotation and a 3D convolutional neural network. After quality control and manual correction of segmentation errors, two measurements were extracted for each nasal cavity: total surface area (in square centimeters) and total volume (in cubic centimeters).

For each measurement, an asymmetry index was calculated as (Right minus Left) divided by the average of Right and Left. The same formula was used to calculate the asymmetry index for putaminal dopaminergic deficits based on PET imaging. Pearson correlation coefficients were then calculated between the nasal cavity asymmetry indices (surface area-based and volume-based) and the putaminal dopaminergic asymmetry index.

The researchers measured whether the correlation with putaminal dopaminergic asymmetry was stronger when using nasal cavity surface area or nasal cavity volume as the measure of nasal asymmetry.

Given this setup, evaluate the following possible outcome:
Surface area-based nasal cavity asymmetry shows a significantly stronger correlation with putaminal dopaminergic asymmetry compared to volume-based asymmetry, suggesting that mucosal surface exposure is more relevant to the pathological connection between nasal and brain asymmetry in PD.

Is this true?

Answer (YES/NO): NO